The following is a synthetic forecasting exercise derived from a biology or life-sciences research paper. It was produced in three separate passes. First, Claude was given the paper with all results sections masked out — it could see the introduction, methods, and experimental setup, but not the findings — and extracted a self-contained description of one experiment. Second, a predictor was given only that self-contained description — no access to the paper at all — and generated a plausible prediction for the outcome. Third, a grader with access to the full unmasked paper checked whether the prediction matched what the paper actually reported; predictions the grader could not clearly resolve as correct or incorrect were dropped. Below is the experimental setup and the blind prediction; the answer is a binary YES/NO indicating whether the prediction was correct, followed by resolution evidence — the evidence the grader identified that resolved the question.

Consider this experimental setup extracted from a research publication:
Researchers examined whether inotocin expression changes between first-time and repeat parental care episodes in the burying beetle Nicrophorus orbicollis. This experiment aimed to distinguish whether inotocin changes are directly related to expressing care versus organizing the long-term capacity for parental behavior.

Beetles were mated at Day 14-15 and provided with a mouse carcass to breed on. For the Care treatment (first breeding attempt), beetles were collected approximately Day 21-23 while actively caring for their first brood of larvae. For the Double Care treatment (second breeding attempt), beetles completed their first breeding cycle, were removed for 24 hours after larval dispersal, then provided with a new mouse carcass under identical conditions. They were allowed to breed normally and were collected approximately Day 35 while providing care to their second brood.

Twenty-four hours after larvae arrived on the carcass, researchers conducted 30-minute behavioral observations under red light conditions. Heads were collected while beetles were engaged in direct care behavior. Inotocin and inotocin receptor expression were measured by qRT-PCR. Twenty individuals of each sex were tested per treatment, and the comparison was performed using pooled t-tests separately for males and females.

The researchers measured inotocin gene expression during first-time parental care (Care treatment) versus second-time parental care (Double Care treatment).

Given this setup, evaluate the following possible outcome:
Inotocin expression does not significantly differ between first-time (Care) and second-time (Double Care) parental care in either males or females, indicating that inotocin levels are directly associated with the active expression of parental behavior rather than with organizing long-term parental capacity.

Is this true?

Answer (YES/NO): YES